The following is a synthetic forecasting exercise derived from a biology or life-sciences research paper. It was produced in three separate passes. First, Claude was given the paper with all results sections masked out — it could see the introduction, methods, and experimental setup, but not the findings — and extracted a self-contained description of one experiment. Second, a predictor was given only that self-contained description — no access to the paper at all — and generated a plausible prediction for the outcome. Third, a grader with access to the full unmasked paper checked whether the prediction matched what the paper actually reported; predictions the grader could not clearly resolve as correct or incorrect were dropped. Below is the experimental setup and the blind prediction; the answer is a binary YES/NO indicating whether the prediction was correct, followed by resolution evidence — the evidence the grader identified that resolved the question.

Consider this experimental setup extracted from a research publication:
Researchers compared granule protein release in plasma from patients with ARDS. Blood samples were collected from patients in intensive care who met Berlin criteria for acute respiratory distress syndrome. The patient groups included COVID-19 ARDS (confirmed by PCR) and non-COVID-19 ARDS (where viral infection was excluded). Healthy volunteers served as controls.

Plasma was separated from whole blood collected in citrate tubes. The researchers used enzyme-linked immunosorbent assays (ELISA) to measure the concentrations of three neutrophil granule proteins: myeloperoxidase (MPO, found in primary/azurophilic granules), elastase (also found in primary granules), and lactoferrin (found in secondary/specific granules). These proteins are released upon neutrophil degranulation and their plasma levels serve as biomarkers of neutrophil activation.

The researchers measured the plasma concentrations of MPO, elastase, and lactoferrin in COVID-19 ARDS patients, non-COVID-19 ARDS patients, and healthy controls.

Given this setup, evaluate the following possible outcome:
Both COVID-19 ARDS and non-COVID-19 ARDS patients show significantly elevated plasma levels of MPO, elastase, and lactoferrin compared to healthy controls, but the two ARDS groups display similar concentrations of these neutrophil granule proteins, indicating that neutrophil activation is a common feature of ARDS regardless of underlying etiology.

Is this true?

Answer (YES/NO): NO